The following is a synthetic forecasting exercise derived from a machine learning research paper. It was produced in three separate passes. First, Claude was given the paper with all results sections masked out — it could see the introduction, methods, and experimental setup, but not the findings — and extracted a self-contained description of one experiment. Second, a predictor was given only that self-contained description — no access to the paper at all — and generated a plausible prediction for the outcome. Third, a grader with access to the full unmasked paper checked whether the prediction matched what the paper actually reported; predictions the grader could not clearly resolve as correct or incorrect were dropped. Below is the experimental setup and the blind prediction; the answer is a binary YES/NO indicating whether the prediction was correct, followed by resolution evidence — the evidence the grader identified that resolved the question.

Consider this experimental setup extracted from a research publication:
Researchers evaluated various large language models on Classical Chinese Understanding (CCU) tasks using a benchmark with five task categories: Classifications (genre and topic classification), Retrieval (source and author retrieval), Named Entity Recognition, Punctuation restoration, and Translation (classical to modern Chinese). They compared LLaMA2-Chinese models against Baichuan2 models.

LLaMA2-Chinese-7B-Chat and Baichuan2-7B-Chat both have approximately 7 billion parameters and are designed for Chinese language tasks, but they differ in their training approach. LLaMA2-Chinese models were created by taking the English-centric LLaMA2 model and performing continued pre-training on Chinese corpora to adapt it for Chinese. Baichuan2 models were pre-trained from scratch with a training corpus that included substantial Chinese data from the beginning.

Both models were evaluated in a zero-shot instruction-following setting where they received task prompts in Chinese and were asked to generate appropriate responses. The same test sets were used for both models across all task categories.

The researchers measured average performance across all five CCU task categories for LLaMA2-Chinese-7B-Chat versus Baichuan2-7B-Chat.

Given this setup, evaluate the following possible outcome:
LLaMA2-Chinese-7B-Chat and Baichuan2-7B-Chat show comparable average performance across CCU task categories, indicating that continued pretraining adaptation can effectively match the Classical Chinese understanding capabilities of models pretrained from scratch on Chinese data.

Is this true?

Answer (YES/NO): NO